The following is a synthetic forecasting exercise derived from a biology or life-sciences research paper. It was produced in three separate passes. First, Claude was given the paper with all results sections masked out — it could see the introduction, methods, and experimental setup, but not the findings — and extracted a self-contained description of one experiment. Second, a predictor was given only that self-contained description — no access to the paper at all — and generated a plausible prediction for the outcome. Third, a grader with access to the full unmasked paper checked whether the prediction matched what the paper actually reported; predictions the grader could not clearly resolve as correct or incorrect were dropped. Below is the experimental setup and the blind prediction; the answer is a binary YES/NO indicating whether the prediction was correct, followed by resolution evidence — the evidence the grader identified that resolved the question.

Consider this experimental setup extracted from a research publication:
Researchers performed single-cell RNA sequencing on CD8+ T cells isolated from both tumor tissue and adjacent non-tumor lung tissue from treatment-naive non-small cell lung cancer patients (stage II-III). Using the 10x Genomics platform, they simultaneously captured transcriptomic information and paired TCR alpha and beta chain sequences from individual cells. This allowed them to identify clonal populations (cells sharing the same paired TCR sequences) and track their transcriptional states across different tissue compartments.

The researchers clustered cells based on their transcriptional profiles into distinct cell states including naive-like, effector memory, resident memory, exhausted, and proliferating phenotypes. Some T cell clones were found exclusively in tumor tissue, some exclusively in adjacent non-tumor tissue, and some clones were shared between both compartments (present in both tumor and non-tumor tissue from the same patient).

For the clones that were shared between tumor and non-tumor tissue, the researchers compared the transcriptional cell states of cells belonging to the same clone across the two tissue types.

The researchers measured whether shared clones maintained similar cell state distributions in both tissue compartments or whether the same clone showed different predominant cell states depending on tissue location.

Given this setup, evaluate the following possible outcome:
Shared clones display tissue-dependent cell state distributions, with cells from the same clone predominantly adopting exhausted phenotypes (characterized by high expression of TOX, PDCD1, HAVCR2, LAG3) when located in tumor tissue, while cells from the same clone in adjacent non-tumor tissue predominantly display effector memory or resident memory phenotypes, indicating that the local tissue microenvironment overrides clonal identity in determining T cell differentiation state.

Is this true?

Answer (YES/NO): YES